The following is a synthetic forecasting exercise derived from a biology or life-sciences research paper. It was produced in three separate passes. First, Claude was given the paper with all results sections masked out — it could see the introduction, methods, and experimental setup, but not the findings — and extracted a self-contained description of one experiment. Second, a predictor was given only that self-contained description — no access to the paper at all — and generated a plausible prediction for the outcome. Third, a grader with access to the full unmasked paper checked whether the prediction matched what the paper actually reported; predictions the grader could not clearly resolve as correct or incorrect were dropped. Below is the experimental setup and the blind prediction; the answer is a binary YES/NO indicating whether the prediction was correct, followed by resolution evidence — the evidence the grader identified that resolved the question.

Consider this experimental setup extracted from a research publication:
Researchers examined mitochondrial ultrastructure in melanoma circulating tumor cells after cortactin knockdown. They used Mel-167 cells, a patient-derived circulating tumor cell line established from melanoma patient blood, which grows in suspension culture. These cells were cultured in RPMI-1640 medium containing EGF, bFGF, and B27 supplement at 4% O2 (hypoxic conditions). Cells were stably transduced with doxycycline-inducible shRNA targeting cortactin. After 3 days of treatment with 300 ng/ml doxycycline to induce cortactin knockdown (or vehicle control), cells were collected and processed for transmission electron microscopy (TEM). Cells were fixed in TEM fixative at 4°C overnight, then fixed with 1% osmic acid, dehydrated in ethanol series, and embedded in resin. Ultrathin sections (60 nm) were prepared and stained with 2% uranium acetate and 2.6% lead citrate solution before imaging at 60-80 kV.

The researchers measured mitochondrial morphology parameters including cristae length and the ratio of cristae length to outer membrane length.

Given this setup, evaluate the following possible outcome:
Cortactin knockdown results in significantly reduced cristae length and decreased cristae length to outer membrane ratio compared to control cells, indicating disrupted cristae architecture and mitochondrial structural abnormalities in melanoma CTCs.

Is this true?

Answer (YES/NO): YES